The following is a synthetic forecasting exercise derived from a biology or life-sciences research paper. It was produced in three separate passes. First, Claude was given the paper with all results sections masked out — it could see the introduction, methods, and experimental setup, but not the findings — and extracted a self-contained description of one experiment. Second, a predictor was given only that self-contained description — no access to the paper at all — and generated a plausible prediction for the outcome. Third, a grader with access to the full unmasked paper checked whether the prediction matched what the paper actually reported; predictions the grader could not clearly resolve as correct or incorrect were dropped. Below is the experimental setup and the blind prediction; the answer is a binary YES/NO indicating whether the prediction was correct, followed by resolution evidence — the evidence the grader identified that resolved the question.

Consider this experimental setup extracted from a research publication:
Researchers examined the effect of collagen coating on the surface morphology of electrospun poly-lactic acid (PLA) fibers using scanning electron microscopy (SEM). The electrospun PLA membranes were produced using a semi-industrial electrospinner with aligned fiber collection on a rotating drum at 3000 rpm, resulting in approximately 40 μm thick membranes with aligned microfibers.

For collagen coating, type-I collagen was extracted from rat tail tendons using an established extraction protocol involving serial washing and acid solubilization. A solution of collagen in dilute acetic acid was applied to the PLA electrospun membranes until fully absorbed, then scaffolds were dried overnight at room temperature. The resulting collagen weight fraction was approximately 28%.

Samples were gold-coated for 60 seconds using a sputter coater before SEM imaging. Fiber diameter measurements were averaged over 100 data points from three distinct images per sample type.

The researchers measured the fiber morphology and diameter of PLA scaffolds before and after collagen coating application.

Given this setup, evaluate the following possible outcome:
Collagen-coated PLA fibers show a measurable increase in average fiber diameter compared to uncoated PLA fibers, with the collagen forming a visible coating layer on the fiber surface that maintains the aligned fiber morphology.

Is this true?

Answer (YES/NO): YES